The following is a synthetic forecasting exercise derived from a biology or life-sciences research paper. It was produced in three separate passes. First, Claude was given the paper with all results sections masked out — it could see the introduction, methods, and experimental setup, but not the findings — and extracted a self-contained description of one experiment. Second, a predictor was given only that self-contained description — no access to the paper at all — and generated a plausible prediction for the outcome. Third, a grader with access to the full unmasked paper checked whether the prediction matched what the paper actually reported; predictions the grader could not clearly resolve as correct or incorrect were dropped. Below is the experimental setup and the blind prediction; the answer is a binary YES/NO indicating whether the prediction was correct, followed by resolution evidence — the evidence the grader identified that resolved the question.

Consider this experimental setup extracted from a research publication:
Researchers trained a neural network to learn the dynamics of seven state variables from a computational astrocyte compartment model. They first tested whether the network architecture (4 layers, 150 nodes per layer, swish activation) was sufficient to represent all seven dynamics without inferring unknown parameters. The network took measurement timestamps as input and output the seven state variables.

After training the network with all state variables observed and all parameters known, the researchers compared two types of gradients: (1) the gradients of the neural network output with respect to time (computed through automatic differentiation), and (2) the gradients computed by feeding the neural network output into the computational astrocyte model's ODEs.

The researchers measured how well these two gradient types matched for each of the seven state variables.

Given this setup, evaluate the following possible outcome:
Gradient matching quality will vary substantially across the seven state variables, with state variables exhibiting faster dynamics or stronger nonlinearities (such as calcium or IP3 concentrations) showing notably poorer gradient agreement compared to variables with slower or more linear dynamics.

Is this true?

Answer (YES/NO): NO